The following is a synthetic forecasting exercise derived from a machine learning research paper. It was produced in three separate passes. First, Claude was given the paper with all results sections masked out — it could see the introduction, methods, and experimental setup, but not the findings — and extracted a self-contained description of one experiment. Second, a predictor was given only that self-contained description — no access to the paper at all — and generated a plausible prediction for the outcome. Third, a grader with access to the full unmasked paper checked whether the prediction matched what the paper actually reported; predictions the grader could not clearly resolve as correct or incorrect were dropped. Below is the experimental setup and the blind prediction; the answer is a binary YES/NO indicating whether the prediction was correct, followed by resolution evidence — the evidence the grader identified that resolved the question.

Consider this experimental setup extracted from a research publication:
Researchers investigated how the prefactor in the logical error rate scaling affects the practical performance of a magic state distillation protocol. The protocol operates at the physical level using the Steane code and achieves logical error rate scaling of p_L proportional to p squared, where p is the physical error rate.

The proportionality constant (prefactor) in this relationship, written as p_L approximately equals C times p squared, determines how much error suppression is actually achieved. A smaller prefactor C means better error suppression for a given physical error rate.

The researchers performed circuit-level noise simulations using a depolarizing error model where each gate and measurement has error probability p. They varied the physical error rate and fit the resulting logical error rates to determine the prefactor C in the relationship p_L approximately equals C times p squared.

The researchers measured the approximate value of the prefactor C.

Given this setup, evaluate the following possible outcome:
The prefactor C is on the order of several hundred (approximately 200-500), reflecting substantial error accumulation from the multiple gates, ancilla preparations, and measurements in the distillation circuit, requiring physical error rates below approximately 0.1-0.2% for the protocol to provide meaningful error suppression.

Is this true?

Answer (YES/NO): NO